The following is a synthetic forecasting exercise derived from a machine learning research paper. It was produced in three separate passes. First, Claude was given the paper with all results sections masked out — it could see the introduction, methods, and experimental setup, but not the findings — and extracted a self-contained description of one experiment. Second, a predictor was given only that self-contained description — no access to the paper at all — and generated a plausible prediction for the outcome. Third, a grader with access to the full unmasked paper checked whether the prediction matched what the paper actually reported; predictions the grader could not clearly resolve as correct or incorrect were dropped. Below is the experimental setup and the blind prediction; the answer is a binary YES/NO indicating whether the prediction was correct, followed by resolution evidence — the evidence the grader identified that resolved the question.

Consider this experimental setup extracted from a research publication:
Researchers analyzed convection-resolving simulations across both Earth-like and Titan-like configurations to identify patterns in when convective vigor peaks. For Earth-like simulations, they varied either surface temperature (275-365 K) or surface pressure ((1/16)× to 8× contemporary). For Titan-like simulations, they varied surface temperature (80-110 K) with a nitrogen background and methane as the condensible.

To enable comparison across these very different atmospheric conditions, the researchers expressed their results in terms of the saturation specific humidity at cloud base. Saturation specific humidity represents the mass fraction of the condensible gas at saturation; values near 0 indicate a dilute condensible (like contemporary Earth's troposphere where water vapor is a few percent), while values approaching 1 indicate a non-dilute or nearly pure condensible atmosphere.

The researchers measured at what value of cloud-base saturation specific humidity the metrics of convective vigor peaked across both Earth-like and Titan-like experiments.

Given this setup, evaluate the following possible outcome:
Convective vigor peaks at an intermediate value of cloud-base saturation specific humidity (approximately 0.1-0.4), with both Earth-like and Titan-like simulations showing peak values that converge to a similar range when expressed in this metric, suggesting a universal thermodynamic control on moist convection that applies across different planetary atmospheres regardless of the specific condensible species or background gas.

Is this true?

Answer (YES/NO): YES